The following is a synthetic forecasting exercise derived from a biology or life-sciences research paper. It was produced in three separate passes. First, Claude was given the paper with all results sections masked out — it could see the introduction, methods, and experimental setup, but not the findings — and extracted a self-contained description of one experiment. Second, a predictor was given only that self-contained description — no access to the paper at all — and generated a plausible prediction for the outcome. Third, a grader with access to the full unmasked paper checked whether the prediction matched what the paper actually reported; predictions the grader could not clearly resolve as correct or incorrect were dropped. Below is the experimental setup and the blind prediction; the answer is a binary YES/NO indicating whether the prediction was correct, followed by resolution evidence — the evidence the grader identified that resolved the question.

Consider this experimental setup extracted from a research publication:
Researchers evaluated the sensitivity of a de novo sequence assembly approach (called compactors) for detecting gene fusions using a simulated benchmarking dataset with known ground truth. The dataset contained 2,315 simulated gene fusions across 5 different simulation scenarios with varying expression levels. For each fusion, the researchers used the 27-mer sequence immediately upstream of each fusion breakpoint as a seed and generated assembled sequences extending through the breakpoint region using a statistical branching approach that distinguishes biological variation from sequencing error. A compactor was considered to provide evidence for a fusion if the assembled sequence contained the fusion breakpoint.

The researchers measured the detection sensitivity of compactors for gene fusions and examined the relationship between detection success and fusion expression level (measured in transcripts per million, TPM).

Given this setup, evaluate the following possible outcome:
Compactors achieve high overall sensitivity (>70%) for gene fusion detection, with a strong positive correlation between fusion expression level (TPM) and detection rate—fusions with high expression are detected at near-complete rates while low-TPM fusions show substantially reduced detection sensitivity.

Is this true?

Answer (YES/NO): NO